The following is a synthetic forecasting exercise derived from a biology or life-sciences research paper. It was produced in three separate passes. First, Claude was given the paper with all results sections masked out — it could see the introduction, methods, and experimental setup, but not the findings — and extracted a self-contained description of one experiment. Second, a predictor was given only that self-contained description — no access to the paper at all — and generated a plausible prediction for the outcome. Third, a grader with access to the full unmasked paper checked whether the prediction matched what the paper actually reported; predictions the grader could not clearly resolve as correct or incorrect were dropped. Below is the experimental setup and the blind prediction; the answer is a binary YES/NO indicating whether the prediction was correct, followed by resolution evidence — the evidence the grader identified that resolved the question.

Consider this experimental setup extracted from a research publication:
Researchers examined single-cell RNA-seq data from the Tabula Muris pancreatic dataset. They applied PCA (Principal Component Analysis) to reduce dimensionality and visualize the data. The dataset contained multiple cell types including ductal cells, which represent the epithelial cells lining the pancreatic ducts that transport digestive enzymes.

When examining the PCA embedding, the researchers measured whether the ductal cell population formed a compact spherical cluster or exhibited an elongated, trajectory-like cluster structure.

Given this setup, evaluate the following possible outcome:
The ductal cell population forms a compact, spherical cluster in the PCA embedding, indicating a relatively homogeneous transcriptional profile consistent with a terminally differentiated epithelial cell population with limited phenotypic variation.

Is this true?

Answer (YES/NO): NO